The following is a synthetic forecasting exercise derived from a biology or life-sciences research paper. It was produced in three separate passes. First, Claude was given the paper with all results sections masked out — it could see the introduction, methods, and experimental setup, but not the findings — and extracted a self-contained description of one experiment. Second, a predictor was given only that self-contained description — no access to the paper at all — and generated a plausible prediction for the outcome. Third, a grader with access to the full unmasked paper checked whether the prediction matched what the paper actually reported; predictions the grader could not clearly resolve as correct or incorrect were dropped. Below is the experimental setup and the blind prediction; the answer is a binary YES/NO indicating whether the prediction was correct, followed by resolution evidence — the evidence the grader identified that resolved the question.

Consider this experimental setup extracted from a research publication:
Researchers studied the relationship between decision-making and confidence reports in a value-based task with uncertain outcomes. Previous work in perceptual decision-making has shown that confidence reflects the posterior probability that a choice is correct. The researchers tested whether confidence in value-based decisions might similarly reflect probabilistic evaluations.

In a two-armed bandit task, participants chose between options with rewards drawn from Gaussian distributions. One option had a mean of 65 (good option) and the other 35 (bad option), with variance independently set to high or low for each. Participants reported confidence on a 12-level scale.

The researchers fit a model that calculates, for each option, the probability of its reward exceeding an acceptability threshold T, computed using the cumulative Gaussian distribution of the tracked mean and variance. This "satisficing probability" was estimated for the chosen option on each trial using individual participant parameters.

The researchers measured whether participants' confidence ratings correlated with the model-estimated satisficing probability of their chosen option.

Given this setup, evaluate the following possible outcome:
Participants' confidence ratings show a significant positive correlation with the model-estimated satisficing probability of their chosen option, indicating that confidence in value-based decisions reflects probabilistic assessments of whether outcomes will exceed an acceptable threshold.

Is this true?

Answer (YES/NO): YES